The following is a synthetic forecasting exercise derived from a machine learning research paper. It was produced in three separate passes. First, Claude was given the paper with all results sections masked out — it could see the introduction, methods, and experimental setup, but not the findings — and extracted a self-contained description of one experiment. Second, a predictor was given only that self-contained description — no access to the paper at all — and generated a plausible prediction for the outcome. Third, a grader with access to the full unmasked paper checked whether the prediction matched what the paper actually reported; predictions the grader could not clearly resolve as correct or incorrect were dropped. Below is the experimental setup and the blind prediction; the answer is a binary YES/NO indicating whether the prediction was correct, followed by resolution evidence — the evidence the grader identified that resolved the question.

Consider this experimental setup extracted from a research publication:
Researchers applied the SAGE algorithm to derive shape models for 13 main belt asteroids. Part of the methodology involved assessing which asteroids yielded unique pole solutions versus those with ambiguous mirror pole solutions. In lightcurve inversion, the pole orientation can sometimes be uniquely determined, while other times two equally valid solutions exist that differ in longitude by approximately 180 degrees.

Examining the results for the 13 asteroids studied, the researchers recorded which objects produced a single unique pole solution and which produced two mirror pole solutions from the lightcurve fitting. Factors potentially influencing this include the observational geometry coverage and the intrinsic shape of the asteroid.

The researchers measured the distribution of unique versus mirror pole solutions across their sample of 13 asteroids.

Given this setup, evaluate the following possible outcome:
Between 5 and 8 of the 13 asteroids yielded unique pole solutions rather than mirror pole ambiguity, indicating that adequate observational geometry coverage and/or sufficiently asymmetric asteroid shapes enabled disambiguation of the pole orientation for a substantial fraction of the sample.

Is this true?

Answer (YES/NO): NO